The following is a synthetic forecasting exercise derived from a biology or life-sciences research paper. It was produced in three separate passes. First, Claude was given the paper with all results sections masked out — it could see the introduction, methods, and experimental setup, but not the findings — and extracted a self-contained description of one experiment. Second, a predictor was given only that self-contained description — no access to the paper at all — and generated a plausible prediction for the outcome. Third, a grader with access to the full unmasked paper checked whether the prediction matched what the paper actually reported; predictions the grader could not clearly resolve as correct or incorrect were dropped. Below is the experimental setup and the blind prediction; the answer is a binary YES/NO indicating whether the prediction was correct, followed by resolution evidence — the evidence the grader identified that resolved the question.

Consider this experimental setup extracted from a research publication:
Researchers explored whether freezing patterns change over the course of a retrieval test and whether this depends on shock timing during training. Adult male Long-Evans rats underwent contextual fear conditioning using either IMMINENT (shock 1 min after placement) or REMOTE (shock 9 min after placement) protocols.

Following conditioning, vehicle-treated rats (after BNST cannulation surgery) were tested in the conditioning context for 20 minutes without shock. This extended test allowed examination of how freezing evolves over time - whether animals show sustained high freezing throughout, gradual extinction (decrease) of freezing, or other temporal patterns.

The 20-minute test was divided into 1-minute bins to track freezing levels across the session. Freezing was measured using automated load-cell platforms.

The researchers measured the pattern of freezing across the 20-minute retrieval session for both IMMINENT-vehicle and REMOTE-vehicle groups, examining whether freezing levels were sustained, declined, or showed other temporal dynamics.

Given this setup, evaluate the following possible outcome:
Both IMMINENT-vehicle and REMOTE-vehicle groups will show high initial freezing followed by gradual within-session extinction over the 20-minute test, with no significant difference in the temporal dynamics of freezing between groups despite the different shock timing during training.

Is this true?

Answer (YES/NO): NO